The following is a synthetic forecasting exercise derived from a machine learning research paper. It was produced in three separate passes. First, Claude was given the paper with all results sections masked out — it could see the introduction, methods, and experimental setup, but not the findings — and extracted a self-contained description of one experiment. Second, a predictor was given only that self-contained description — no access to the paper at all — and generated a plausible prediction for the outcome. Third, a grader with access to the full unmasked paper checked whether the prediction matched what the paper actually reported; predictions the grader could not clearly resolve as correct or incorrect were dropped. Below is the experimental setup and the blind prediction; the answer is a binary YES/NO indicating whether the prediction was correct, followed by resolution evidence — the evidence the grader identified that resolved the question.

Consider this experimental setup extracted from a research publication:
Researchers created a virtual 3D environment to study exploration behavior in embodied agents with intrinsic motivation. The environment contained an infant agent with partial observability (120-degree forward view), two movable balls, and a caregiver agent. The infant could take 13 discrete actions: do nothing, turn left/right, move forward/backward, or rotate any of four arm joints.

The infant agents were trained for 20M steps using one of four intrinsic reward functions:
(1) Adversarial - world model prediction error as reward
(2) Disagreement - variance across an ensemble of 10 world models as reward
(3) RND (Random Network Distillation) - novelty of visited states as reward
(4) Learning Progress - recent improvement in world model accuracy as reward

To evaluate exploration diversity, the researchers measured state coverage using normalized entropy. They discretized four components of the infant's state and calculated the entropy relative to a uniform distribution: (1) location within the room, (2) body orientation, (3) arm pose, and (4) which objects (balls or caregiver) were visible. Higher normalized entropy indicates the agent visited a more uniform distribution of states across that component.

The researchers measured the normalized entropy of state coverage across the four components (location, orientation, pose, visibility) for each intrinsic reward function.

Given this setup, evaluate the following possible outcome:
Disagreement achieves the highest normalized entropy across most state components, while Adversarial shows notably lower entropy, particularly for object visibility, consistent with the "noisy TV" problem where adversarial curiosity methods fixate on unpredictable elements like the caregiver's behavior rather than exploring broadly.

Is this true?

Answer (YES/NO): NO